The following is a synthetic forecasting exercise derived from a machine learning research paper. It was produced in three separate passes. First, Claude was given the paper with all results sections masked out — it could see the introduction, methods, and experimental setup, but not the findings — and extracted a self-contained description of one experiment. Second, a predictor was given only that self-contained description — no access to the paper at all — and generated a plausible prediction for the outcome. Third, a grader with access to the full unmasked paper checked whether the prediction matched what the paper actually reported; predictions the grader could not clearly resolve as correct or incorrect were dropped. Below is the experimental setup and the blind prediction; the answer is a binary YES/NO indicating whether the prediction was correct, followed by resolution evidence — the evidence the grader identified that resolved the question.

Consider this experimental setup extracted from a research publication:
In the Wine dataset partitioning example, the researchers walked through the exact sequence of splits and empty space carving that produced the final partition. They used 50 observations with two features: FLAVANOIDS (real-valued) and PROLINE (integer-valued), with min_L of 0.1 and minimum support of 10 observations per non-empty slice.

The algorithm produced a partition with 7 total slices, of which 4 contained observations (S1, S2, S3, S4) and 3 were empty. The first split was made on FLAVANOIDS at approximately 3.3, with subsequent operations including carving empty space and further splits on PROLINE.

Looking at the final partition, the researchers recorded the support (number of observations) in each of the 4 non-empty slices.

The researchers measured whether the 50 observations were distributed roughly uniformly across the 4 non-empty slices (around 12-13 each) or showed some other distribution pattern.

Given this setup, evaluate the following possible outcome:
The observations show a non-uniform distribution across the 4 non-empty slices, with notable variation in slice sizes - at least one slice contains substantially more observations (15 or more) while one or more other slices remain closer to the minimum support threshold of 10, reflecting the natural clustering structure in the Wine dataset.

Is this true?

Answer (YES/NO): YES